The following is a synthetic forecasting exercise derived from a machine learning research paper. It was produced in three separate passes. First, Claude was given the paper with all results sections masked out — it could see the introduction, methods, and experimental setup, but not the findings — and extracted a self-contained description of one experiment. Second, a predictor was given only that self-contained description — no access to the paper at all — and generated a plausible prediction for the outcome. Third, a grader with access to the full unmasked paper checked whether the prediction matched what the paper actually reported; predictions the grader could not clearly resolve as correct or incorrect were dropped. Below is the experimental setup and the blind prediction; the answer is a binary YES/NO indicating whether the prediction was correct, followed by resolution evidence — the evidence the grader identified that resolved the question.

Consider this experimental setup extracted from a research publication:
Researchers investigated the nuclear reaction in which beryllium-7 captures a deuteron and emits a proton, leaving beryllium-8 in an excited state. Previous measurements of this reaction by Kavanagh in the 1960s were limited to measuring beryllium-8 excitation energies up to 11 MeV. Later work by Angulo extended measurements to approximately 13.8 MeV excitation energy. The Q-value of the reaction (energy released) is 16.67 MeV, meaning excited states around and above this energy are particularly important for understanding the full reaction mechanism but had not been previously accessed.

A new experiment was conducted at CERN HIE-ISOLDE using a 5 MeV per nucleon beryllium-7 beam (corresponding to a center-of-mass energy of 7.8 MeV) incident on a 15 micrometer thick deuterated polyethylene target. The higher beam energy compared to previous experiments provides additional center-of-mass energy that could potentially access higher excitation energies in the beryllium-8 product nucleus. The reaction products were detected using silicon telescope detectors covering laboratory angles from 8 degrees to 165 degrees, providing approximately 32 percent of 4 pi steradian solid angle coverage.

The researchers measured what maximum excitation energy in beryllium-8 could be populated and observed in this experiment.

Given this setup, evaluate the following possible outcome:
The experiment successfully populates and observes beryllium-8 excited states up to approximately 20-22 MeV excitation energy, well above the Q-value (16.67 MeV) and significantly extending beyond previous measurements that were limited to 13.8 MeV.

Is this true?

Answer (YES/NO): YES